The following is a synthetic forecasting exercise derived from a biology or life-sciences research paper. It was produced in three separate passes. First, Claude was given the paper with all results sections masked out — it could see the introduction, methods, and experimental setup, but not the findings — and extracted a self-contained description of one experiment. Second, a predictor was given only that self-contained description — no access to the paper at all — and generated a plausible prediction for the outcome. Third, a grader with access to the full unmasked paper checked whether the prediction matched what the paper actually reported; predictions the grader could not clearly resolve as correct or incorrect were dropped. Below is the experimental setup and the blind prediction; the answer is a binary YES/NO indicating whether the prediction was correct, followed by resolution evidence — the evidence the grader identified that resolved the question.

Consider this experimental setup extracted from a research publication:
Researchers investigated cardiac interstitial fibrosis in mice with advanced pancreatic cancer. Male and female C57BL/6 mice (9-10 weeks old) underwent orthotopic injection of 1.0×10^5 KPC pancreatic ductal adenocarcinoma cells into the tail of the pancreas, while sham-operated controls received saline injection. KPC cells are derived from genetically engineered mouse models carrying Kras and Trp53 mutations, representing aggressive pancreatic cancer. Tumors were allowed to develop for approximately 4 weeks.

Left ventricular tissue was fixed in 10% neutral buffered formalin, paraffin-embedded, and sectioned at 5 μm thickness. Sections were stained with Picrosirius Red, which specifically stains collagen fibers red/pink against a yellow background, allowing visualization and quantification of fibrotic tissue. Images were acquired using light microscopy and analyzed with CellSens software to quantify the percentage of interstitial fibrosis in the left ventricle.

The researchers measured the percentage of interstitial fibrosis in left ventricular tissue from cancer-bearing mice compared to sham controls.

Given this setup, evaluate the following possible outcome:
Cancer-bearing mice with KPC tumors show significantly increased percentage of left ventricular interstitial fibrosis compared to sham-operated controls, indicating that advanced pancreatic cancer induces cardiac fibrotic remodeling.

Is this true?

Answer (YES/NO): NO